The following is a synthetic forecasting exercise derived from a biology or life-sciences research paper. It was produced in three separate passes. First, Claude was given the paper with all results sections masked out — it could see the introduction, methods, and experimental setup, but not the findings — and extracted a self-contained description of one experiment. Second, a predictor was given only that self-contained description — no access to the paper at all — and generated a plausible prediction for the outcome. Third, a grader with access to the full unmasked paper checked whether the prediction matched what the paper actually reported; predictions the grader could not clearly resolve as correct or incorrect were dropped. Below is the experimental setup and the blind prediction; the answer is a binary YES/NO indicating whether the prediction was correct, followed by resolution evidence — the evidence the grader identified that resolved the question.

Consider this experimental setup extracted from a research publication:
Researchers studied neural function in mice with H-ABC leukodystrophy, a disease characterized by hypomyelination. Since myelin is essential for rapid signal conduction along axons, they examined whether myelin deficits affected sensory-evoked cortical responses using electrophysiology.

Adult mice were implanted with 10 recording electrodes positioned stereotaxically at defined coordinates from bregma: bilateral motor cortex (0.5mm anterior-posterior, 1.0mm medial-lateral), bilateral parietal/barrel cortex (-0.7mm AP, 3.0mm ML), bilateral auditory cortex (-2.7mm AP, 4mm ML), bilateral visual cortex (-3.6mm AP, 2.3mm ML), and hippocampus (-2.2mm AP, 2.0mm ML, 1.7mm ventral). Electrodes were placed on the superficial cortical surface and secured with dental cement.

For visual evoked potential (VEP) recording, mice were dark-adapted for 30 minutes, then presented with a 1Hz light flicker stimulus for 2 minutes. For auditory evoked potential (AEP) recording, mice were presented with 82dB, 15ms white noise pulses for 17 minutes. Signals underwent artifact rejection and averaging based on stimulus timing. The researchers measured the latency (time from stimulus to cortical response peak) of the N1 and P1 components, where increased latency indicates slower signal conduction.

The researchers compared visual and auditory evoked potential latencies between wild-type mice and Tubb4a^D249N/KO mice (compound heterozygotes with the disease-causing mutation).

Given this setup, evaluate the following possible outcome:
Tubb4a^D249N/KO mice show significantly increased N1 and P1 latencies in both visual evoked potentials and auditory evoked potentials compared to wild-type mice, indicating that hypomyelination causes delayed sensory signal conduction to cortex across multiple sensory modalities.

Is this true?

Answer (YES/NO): NO